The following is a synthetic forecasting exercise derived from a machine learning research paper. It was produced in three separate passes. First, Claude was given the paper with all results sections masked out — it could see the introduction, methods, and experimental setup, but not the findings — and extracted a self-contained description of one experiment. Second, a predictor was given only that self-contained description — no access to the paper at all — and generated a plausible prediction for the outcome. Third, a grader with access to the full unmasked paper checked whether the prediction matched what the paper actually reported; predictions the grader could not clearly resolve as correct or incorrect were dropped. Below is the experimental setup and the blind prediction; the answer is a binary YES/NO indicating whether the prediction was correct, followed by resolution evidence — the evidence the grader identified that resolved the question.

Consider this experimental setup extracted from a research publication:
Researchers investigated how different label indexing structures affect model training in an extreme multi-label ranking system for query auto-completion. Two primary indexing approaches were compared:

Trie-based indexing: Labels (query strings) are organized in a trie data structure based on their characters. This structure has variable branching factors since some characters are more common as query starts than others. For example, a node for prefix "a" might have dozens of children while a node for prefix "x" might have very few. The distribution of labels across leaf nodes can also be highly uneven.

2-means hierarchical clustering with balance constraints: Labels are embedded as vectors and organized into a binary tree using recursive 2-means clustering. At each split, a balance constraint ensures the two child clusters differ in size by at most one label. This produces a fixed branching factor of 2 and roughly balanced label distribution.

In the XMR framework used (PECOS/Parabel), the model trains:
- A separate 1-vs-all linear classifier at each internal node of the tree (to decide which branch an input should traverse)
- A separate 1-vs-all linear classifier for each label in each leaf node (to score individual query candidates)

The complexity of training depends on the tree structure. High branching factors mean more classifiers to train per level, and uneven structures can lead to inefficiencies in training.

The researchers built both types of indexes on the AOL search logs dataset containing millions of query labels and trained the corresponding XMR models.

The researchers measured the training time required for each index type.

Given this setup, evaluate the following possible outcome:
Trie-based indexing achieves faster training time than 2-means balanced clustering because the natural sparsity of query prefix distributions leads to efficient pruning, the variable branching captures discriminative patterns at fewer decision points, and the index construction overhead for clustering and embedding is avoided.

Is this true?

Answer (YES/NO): NO